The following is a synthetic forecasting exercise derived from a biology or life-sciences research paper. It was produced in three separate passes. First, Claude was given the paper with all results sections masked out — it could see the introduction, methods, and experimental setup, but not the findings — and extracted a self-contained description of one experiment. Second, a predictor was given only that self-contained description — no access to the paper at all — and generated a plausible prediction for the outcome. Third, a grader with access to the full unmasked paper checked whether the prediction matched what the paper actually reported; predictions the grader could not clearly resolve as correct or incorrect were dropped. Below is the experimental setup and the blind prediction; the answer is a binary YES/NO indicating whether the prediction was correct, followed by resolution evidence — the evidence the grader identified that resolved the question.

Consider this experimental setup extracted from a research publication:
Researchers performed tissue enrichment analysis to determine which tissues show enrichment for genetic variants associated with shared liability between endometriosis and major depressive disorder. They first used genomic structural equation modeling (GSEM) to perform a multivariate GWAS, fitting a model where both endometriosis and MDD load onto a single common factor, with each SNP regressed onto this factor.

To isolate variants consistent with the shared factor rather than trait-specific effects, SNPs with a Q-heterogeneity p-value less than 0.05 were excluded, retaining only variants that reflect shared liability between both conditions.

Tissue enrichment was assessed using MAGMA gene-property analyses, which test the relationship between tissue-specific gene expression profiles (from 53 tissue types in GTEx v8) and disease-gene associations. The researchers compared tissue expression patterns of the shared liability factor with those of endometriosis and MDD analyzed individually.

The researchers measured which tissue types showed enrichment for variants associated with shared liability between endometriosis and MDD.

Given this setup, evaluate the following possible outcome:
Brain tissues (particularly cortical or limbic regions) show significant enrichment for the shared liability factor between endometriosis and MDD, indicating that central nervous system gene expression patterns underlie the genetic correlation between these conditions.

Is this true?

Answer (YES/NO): YES